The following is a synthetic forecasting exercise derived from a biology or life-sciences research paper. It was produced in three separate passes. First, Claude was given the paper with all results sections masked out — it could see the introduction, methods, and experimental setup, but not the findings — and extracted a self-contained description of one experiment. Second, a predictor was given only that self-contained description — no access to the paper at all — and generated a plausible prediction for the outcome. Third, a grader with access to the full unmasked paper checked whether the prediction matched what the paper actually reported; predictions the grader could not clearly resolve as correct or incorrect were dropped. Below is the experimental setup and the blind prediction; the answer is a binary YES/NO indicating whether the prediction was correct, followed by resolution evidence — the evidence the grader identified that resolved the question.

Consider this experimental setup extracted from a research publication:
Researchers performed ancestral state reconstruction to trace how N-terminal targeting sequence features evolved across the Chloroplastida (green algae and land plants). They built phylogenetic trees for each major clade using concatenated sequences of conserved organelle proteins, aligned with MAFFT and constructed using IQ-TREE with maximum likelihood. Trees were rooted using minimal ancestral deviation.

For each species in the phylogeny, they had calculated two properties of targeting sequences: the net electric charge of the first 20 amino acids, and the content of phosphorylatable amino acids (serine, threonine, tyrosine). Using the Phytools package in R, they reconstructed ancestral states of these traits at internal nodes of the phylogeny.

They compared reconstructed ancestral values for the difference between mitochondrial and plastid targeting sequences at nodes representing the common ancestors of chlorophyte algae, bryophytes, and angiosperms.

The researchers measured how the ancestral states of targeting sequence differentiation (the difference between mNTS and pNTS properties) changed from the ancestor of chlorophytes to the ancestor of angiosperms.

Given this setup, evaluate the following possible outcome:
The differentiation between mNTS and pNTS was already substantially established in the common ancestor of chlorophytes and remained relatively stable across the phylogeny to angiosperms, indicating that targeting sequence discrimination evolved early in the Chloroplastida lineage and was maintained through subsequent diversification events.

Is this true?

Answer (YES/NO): NO